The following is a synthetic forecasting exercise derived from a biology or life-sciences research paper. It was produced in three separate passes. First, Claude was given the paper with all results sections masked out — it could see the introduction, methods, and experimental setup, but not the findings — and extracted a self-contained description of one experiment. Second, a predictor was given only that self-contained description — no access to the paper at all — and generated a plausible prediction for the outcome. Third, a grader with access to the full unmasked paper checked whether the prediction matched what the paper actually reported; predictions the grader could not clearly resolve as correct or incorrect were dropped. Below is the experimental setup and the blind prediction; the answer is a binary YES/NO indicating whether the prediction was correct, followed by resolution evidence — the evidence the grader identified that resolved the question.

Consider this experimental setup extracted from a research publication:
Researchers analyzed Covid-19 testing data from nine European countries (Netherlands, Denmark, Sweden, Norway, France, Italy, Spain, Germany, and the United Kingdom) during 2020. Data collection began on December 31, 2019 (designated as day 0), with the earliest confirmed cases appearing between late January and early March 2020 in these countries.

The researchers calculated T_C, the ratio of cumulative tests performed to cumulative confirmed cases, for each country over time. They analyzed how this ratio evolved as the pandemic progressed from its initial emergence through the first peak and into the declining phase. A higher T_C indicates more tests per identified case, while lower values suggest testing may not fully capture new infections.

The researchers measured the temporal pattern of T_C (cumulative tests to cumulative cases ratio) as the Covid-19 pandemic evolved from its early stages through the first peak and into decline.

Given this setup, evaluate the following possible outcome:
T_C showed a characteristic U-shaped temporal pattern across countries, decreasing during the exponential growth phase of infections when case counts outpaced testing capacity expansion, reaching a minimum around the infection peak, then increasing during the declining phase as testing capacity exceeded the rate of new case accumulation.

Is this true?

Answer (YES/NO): NO